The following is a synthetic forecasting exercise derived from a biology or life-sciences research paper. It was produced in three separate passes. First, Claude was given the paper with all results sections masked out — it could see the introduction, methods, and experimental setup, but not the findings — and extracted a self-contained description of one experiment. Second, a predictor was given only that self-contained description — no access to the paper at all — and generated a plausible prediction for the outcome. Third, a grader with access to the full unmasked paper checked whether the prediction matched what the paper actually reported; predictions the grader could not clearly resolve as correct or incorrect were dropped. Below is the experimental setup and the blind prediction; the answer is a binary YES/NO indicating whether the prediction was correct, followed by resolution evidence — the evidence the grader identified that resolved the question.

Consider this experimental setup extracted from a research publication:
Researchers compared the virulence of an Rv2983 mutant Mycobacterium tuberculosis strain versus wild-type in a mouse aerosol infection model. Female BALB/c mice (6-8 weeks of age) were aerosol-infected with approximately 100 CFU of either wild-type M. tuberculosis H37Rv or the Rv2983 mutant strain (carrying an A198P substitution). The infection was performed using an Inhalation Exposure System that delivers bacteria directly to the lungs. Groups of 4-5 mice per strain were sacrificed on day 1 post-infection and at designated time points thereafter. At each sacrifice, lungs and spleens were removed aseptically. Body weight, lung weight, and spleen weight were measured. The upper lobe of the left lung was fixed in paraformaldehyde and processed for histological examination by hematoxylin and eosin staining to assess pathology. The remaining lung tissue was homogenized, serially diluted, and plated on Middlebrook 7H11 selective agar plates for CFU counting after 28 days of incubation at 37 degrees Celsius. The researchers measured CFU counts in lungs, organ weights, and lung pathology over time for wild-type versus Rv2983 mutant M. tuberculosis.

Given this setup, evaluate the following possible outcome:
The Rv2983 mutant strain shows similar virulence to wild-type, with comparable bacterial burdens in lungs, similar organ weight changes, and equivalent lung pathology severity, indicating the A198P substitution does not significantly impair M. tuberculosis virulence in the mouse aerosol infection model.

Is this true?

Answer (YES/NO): YES